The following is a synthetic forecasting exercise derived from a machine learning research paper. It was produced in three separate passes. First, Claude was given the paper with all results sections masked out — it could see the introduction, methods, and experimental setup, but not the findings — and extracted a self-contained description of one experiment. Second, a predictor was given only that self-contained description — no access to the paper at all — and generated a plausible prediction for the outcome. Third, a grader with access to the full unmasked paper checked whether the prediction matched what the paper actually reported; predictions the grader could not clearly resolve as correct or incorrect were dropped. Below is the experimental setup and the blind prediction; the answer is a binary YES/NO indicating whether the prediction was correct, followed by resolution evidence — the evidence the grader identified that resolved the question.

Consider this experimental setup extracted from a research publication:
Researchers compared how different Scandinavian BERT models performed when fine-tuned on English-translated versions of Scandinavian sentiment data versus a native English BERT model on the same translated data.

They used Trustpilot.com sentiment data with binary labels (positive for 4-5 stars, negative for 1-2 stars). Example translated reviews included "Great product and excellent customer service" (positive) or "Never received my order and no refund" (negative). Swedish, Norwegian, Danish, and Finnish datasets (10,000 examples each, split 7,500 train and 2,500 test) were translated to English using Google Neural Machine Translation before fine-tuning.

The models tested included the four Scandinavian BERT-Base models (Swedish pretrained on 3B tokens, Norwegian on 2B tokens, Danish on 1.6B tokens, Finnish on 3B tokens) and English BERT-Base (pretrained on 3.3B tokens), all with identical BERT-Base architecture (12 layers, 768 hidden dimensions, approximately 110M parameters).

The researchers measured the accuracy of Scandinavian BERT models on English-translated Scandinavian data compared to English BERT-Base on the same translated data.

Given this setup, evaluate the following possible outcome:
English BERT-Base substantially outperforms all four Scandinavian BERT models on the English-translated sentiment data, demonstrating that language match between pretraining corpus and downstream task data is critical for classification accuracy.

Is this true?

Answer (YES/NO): YES